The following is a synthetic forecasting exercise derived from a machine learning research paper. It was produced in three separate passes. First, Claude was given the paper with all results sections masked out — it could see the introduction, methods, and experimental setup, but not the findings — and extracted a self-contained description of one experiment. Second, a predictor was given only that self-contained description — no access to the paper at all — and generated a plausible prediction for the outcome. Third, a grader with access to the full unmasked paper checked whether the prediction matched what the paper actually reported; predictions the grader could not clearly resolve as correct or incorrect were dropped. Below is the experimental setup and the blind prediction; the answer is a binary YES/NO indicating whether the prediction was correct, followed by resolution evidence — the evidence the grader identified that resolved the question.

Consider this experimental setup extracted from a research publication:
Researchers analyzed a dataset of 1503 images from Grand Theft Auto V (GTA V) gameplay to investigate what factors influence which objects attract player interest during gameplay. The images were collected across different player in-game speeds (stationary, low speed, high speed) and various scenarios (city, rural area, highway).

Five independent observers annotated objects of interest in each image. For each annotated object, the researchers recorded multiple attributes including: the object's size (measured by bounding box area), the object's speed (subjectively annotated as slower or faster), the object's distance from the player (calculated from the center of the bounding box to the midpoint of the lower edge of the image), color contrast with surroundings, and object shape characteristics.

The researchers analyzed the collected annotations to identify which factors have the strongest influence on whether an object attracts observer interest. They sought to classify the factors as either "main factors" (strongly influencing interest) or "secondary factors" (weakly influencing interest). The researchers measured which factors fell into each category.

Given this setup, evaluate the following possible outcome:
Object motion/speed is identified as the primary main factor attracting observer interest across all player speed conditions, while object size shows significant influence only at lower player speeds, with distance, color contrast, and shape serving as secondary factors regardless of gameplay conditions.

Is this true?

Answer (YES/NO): NO